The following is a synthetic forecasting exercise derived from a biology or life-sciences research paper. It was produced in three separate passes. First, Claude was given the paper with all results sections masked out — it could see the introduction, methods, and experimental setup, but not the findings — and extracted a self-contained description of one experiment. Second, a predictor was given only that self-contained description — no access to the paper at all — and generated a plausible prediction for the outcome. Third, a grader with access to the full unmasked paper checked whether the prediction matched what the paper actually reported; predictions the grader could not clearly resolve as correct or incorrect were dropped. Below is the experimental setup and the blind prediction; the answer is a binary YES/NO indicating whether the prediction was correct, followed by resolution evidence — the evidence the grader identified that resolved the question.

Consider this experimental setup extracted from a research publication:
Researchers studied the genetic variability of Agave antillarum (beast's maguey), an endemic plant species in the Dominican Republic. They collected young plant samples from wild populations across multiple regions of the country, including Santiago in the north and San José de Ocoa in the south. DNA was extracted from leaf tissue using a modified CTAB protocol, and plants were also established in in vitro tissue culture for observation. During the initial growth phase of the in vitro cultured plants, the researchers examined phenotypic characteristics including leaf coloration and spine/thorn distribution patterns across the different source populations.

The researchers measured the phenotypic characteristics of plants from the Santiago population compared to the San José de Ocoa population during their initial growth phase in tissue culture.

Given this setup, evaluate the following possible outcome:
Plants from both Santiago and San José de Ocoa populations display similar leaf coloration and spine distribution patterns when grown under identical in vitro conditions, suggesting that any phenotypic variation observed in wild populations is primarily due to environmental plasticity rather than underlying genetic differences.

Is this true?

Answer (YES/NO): NO